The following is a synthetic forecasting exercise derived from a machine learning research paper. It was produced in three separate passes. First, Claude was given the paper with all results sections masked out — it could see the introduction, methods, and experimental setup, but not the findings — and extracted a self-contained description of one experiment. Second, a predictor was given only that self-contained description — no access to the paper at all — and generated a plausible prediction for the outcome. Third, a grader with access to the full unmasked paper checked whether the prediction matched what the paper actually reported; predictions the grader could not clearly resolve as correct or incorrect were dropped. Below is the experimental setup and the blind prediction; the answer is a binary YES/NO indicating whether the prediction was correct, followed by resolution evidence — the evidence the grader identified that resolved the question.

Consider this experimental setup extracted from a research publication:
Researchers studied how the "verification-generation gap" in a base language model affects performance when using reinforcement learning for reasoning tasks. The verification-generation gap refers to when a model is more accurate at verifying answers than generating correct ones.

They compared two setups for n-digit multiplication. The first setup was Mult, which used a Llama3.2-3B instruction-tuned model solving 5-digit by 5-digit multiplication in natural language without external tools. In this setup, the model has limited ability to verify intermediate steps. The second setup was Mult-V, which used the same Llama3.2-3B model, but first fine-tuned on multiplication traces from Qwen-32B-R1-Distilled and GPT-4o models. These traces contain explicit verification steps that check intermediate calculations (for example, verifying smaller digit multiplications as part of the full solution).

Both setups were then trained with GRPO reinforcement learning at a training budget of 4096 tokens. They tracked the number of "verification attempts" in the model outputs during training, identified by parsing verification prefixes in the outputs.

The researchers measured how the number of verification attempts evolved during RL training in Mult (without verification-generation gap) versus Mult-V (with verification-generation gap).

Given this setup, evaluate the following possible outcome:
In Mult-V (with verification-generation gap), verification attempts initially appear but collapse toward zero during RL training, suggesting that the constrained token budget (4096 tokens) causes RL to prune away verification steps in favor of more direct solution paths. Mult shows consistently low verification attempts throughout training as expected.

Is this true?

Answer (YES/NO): NO